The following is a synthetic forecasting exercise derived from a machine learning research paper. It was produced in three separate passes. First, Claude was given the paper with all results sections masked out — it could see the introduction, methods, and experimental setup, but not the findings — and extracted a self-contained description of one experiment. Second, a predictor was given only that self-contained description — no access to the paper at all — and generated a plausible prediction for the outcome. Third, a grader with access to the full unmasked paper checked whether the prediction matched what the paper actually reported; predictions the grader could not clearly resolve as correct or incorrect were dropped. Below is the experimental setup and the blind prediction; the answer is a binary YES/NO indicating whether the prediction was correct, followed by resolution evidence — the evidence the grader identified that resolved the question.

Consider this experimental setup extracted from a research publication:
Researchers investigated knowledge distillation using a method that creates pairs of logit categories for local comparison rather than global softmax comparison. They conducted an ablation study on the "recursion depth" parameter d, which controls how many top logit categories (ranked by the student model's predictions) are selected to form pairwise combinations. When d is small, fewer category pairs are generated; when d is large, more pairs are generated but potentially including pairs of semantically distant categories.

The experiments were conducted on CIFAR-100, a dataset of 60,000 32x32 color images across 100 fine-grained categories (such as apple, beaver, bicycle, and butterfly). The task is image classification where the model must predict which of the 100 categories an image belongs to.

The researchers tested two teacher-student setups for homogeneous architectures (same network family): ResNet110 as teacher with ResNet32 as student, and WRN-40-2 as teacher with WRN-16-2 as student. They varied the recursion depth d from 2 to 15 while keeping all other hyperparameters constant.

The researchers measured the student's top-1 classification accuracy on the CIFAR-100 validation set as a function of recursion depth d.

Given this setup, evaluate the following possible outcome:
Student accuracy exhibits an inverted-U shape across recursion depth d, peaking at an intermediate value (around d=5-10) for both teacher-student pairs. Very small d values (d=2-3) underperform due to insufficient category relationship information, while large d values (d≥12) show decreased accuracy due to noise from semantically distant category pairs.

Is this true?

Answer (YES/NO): YES